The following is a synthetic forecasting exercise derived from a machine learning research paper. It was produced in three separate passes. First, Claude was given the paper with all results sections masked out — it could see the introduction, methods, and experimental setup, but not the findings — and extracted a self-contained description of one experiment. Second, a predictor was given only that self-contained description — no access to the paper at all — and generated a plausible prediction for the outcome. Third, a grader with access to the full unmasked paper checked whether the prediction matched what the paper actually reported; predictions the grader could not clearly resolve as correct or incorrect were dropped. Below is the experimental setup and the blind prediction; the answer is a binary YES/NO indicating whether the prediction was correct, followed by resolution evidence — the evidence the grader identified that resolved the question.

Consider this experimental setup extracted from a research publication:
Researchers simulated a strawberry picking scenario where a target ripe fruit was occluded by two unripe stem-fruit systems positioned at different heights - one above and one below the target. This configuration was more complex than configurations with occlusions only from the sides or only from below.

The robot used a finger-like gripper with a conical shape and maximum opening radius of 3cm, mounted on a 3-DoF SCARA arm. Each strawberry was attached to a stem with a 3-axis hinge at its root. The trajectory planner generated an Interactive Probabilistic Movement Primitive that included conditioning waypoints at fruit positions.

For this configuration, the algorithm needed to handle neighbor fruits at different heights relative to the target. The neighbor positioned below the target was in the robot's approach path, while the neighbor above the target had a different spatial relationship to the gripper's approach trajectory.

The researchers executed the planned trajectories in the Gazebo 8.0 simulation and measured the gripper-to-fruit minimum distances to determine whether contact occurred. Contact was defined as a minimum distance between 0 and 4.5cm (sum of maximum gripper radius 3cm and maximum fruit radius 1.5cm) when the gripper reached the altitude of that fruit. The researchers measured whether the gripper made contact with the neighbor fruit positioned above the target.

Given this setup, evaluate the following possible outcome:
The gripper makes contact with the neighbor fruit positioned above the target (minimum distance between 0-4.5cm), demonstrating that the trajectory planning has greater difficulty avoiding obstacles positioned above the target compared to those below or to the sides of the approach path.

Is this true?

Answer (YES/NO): NO